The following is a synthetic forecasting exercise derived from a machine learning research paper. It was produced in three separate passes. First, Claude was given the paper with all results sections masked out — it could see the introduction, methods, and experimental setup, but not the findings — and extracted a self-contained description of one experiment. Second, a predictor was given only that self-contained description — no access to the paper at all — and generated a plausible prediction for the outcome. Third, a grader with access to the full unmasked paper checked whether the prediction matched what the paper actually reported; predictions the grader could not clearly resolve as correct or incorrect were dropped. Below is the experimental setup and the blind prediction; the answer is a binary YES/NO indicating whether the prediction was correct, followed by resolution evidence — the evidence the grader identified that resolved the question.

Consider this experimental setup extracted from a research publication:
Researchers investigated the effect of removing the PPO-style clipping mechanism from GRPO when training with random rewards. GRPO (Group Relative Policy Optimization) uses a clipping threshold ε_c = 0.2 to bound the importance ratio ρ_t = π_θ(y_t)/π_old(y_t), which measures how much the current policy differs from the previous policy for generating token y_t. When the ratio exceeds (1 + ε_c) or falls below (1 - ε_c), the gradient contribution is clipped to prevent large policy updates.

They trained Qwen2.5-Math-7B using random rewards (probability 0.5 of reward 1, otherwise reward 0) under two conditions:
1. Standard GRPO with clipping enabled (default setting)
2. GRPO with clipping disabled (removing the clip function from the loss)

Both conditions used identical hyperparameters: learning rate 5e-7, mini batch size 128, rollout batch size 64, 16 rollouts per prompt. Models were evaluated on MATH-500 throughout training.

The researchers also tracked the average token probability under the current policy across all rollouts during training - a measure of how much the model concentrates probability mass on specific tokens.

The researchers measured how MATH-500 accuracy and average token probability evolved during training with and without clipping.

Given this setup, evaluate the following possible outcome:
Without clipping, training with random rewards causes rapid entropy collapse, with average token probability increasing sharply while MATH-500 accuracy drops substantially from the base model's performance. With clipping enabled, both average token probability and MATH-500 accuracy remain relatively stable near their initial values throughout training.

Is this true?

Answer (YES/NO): NO